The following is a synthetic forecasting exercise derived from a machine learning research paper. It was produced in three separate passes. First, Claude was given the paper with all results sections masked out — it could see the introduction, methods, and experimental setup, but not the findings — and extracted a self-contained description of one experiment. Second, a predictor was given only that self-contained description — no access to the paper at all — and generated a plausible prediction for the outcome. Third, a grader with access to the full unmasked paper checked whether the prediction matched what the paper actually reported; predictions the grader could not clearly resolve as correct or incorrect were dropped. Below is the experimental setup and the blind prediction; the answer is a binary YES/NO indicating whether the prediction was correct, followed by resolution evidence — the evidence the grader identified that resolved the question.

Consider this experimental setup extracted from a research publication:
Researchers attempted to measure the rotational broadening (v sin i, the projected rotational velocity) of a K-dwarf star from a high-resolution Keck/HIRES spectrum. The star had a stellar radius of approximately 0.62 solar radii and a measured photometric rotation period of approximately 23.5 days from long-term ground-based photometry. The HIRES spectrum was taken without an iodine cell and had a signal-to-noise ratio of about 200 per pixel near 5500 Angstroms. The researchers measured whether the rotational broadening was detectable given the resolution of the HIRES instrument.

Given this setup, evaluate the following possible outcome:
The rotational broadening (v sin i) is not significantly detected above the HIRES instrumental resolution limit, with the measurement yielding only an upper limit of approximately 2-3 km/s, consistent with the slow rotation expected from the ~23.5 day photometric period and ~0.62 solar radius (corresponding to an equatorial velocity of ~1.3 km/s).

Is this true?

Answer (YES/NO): NO